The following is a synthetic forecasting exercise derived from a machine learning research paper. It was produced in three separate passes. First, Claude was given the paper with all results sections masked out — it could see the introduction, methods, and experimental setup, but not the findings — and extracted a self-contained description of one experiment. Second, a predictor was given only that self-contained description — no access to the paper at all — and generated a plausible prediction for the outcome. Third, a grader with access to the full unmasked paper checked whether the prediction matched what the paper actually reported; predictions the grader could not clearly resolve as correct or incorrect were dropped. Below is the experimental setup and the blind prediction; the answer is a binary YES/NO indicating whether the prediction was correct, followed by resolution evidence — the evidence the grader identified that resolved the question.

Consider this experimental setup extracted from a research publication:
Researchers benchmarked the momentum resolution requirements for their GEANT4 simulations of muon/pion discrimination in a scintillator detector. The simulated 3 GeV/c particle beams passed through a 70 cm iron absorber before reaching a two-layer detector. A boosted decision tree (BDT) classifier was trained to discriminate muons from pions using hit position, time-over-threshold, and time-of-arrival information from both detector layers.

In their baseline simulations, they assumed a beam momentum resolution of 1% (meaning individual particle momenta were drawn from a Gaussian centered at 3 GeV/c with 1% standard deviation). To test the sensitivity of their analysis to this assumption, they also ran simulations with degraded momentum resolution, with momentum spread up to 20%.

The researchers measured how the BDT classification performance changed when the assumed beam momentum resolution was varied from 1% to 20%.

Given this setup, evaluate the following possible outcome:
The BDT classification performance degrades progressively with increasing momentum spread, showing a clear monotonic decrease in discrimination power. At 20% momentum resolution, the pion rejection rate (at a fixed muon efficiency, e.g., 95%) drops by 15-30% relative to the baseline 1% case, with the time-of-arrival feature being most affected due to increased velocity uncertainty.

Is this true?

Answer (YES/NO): NO